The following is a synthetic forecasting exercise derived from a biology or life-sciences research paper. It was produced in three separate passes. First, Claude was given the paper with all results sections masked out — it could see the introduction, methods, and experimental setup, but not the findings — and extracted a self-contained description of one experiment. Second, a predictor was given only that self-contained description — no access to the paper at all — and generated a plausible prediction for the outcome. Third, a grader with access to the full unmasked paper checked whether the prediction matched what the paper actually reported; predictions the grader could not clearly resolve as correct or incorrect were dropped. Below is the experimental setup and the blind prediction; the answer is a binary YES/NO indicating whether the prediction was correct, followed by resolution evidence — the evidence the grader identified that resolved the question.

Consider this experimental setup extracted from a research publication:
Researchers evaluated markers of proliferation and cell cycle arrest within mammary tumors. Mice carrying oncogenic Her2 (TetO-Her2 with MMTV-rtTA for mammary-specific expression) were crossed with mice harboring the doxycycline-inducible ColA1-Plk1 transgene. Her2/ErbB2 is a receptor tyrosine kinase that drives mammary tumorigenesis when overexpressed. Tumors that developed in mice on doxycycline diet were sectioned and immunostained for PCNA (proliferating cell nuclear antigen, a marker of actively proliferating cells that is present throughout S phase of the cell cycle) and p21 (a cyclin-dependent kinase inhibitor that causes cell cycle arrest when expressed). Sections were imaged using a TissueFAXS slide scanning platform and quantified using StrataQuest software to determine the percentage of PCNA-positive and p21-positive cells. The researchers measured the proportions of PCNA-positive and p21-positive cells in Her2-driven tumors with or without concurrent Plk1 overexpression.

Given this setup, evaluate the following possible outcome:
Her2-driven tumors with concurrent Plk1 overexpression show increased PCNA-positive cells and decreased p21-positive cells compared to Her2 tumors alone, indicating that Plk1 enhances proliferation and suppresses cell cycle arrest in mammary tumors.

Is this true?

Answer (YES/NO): NO